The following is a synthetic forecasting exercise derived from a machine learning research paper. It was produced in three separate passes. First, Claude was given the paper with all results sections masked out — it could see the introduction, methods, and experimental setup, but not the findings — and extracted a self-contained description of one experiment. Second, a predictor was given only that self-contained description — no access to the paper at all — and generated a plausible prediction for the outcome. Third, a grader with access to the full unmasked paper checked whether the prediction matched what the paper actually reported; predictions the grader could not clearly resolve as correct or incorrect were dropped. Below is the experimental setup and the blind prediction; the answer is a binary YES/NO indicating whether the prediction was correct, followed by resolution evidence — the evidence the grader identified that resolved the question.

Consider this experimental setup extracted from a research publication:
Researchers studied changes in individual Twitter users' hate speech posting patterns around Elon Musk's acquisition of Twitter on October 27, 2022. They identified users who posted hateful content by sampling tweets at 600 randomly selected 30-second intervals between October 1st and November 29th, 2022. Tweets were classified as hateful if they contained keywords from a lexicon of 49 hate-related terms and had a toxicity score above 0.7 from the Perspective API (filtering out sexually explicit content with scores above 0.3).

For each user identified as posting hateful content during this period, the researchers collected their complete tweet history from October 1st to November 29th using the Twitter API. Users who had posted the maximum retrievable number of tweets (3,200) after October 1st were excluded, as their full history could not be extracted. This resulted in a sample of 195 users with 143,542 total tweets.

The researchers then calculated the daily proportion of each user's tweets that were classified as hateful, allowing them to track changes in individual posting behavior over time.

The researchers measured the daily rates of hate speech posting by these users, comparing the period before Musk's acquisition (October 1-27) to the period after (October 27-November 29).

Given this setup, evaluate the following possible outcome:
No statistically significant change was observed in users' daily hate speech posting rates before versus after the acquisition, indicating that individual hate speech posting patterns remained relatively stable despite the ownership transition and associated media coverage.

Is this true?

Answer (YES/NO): NO